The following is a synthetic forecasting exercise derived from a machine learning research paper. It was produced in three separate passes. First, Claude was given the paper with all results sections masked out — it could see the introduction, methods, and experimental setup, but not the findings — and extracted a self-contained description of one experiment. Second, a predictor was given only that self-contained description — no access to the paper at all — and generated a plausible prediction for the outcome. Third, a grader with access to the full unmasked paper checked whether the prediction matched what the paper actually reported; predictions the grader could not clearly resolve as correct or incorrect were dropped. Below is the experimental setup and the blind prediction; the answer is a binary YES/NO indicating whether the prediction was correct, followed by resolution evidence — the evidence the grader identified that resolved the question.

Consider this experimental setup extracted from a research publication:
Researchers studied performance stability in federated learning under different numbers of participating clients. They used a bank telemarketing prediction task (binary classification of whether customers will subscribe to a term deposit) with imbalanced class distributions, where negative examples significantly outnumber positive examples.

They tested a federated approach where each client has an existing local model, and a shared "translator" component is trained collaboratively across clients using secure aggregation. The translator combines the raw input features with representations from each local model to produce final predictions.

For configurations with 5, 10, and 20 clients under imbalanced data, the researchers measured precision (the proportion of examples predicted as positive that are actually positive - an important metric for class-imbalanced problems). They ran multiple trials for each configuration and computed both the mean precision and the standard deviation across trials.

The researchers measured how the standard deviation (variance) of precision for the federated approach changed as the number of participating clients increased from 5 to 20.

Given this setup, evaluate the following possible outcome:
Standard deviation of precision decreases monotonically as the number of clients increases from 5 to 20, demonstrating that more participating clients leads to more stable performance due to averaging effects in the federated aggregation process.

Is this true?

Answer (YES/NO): NO